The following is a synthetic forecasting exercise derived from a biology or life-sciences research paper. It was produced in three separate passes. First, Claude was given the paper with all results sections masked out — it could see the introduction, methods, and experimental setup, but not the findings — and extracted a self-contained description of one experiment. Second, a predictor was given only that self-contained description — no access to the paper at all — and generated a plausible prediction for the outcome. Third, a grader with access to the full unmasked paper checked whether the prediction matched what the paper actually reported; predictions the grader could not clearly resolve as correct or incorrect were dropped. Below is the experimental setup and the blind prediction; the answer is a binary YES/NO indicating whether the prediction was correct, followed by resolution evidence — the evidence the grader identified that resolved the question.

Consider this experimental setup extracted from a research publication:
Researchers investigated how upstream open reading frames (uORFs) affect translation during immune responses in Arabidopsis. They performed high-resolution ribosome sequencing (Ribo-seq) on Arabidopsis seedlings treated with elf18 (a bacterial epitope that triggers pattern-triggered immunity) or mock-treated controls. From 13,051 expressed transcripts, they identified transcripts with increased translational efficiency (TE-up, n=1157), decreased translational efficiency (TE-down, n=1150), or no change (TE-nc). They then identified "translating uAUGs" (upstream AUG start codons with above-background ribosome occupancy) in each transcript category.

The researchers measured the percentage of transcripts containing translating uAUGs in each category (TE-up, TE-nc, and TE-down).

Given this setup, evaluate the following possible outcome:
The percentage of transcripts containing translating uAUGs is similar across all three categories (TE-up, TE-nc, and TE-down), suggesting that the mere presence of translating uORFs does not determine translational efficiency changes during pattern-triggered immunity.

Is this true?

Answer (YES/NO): NO